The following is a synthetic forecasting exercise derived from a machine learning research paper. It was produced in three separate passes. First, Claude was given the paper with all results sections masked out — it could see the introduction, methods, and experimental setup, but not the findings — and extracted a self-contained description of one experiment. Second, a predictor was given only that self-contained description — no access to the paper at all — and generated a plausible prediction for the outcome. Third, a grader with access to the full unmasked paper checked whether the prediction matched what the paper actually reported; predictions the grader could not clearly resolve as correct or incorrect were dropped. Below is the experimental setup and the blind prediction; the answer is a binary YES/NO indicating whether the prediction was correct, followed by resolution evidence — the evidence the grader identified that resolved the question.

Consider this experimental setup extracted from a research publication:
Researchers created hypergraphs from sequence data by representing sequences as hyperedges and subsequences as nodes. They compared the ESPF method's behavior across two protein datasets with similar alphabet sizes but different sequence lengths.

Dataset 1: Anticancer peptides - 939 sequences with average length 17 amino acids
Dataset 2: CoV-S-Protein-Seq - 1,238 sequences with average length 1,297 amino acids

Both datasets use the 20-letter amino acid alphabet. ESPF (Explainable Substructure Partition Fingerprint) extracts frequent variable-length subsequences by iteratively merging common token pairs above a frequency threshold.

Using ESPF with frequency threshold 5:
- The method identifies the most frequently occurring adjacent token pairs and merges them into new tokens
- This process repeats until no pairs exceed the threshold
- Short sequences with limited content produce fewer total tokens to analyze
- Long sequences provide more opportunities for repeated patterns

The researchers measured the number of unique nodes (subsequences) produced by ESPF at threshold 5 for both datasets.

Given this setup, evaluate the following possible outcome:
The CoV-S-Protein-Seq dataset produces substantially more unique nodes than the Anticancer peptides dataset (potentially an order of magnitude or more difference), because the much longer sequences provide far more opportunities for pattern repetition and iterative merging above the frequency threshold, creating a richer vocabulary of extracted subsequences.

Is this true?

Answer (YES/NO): YES